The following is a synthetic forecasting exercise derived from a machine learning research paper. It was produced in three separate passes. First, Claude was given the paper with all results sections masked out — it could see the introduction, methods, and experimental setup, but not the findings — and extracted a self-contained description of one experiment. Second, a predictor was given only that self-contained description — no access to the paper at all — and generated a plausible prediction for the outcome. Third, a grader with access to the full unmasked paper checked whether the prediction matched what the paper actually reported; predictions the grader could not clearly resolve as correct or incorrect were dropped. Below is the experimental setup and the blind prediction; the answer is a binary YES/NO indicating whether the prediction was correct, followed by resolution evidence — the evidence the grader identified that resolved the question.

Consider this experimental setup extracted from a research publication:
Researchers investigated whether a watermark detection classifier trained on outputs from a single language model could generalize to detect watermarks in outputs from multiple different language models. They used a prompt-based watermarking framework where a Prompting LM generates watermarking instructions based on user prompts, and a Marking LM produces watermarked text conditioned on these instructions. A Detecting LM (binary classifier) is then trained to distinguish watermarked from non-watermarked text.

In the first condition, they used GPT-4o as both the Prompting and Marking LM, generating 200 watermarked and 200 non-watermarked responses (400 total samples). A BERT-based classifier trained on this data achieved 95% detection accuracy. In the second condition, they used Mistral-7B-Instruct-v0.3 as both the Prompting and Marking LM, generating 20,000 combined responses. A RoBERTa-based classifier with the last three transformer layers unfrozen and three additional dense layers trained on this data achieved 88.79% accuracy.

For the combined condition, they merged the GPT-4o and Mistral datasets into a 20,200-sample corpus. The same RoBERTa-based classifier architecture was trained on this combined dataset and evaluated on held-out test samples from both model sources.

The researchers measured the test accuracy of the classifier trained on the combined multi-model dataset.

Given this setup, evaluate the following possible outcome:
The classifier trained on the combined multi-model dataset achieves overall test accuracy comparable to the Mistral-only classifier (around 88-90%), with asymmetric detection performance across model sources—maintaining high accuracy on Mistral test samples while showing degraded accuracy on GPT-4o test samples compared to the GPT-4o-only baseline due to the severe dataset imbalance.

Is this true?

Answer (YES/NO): NO